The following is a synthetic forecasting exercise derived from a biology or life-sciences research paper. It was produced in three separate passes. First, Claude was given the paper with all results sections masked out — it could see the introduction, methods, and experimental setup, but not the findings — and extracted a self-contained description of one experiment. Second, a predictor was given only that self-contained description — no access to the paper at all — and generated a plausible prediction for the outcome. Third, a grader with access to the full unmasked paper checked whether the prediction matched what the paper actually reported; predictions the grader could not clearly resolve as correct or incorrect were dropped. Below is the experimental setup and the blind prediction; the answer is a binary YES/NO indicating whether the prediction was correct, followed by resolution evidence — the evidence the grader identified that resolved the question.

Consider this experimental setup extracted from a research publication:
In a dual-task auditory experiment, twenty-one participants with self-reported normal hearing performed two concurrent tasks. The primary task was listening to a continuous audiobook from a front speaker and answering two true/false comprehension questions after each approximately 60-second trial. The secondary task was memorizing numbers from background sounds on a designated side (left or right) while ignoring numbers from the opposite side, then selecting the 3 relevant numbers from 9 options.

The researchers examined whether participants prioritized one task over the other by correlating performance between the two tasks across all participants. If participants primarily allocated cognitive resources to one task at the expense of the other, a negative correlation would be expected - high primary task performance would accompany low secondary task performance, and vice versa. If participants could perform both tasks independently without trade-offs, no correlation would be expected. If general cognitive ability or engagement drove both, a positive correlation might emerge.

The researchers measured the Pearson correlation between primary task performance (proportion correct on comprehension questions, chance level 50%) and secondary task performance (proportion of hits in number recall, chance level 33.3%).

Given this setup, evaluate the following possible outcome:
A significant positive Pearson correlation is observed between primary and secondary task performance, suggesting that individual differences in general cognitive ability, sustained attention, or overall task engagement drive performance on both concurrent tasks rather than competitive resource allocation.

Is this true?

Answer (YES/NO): NO